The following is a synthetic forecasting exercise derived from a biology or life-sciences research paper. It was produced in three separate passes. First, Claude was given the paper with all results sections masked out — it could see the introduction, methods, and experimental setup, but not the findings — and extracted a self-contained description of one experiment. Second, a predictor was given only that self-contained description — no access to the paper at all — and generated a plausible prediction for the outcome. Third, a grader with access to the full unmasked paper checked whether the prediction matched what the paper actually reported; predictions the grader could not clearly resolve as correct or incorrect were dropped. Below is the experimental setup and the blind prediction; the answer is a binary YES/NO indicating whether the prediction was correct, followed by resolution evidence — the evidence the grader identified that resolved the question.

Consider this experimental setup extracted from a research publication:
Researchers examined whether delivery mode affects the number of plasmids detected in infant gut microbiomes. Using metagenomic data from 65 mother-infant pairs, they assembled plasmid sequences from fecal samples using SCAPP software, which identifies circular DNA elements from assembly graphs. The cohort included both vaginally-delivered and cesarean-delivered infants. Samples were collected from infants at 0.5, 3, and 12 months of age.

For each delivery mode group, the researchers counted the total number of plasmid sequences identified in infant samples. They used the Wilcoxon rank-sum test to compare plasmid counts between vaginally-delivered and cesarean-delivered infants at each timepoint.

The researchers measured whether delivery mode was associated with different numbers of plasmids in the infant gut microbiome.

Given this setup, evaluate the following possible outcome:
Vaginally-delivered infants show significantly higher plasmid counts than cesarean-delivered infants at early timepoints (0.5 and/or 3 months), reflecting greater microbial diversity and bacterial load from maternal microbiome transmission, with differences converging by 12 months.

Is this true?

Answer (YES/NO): YES